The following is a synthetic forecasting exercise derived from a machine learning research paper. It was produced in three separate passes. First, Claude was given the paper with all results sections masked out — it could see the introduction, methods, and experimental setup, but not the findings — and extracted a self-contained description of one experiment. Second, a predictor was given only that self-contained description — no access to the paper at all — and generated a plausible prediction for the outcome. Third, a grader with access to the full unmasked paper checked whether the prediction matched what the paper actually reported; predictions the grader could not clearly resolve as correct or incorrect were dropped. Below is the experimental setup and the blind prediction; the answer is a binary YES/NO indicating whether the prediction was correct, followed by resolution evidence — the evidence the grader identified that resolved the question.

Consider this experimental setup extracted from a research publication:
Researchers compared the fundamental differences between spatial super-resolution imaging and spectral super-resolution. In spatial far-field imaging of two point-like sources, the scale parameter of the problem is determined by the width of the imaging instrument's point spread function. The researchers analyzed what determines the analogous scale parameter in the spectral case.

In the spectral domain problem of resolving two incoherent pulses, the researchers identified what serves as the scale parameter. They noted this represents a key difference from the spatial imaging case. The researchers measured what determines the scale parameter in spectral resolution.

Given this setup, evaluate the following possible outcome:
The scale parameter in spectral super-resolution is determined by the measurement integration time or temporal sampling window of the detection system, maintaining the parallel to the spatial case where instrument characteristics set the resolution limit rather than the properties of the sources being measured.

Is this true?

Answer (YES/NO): NO